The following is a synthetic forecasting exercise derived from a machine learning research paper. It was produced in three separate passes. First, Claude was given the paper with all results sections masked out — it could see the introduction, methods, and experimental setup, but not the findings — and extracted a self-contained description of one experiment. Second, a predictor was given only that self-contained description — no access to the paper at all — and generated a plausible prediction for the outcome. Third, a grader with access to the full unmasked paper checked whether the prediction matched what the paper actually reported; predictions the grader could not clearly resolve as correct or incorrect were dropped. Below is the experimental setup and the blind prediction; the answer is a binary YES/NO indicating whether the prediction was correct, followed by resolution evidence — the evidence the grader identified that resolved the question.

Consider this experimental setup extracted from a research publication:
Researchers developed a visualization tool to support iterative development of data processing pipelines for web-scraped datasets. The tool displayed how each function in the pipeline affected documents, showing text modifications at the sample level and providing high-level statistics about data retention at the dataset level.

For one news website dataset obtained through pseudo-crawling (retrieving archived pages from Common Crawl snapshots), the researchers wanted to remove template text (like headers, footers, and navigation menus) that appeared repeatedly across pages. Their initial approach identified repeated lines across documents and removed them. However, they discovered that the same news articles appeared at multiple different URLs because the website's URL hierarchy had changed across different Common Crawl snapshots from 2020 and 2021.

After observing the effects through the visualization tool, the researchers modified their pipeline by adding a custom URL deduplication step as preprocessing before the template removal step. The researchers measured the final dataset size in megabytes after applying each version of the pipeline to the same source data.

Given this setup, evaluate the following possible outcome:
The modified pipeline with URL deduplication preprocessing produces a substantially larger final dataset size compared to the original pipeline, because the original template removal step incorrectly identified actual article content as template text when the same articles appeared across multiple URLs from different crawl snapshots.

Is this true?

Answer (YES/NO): YES